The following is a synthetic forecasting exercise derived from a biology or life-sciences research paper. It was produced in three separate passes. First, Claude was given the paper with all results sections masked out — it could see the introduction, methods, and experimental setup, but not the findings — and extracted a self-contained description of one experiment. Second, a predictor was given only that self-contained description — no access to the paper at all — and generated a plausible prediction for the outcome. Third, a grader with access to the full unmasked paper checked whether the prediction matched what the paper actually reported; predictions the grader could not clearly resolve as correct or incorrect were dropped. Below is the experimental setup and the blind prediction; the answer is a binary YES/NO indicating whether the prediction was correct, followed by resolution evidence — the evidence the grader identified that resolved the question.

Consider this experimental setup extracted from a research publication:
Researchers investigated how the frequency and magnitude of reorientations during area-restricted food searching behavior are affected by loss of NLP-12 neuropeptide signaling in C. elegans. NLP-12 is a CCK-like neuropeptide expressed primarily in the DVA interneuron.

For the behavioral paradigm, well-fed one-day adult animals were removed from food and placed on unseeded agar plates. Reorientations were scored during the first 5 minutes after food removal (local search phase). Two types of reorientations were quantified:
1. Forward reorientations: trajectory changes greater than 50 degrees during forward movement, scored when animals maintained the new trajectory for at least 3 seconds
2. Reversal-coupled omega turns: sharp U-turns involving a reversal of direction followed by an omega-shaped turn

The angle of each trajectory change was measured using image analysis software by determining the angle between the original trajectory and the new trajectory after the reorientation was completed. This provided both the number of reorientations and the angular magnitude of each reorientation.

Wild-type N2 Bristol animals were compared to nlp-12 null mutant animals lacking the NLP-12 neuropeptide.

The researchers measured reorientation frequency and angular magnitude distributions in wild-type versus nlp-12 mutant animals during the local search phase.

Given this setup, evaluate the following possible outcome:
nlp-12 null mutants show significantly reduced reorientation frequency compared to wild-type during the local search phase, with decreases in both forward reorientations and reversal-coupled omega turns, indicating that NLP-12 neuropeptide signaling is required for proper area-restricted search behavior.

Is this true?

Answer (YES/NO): NO